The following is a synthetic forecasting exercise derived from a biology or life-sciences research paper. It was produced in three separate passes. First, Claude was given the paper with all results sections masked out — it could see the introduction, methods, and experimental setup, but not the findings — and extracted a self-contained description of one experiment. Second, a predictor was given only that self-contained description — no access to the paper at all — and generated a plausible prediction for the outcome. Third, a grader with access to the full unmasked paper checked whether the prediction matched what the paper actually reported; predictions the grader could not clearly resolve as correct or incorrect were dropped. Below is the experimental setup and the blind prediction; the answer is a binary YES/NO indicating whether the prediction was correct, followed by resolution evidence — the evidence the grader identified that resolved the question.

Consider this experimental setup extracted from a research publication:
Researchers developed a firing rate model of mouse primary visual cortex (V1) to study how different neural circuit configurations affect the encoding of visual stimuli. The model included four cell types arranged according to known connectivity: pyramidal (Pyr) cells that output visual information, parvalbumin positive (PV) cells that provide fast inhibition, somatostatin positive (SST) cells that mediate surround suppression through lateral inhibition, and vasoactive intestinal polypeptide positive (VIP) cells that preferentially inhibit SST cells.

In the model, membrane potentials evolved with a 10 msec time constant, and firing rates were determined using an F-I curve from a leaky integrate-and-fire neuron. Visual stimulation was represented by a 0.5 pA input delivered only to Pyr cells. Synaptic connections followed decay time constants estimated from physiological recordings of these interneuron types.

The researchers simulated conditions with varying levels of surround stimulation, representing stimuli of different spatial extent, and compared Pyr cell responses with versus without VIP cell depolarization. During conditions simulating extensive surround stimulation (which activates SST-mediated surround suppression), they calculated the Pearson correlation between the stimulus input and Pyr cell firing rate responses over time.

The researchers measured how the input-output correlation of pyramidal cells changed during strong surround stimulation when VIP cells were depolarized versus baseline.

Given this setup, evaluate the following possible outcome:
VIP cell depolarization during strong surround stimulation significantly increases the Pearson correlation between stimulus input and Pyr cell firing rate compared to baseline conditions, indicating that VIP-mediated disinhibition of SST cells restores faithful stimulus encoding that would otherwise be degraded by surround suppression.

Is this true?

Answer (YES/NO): YES